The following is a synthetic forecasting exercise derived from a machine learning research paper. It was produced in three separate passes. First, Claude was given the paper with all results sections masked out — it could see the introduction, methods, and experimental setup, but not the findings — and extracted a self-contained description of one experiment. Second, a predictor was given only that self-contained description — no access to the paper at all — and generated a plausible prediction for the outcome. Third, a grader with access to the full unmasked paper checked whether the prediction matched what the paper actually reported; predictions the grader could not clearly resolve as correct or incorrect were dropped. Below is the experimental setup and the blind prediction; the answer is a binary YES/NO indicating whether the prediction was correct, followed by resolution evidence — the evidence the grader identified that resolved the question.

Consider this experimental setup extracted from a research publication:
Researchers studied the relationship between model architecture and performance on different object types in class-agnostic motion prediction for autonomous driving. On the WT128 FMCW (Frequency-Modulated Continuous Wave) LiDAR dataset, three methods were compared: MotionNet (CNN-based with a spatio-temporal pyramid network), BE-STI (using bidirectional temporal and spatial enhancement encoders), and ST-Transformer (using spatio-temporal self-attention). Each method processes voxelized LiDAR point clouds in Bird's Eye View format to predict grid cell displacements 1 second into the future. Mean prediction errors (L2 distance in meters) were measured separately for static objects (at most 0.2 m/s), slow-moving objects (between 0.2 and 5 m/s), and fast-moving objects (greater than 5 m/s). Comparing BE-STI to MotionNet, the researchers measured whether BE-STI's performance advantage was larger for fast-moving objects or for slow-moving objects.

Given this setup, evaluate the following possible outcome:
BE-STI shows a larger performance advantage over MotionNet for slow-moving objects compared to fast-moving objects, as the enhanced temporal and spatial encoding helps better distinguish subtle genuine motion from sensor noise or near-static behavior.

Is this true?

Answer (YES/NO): NO